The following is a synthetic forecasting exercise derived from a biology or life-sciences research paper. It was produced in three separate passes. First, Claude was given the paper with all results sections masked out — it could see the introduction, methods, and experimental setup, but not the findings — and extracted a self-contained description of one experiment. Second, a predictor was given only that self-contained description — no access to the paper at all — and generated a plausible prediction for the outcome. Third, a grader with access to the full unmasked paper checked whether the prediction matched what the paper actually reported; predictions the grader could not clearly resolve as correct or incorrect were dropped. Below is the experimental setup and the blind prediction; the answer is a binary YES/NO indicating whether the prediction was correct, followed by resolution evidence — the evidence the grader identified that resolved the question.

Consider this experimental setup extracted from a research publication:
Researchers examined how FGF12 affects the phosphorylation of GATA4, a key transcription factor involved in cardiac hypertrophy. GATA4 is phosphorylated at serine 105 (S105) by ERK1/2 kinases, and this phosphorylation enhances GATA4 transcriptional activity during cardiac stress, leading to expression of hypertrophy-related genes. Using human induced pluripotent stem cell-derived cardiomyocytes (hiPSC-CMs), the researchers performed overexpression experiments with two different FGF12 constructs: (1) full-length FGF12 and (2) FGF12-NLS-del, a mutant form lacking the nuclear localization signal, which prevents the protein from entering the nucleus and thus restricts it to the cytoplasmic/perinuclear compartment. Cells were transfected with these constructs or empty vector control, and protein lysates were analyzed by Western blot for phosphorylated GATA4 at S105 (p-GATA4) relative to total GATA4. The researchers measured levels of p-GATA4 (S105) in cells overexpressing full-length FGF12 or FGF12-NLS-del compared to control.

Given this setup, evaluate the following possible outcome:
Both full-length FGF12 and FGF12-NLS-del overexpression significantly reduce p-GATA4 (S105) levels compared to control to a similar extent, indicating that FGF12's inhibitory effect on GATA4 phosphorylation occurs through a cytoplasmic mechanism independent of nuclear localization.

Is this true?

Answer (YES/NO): YES